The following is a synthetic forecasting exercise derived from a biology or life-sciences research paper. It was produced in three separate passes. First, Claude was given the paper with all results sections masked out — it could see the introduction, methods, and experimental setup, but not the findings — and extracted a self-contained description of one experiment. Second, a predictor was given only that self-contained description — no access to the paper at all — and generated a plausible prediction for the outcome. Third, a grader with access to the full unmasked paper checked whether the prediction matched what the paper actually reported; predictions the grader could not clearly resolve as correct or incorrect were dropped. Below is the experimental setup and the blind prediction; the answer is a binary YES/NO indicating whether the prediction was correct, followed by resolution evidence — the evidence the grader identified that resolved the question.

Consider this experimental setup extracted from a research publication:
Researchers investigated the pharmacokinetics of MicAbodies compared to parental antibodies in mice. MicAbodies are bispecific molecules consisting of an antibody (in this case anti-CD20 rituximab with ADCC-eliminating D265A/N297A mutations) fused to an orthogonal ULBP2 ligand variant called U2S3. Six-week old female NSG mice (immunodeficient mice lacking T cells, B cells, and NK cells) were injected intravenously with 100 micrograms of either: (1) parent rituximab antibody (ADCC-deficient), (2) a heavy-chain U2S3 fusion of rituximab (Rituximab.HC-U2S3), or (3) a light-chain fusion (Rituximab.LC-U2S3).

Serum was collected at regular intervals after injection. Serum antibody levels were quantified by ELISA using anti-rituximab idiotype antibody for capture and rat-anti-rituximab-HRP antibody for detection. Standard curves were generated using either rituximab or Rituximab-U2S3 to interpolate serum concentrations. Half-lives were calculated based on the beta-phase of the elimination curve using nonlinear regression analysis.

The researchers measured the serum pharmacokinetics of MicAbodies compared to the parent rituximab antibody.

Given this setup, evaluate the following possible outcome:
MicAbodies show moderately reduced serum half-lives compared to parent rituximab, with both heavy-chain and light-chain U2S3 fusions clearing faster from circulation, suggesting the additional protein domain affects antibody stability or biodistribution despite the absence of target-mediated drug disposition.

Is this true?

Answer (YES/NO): NO